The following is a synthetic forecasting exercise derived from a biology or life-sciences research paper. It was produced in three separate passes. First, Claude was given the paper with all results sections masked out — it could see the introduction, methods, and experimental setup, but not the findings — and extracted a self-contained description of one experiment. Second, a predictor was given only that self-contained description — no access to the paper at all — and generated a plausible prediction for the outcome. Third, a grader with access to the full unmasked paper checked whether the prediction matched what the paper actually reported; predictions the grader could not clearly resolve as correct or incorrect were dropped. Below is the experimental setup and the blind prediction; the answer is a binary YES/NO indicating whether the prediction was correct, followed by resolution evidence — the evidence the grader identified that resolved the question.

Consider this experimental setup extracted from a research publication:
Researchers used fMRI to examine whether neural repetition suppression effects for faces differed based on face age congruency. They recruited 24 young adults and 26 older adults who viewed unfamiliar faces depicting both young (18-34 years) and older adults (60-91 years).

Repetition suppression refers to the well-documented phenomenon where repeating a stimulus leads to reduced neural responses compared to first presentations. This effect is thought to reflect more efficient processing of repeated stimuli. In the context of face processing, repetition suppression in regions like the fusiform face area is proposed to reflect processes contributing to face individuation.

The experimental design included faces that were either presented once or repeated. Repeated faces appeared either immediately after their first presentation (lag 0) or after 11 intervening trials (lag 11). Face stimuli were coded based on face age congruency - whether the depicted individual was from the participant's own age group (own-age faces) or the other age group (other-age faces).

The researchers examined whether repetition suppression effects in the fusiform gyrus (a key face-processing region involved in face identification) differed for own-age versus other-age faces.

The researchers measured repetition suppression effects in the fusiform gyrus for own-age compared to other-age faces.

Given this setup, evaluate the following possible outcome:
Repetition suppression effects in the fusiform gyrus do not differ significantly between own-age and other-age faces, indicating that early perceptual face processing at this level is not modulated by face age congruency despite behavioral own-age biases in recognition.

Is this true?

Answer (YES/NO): YES